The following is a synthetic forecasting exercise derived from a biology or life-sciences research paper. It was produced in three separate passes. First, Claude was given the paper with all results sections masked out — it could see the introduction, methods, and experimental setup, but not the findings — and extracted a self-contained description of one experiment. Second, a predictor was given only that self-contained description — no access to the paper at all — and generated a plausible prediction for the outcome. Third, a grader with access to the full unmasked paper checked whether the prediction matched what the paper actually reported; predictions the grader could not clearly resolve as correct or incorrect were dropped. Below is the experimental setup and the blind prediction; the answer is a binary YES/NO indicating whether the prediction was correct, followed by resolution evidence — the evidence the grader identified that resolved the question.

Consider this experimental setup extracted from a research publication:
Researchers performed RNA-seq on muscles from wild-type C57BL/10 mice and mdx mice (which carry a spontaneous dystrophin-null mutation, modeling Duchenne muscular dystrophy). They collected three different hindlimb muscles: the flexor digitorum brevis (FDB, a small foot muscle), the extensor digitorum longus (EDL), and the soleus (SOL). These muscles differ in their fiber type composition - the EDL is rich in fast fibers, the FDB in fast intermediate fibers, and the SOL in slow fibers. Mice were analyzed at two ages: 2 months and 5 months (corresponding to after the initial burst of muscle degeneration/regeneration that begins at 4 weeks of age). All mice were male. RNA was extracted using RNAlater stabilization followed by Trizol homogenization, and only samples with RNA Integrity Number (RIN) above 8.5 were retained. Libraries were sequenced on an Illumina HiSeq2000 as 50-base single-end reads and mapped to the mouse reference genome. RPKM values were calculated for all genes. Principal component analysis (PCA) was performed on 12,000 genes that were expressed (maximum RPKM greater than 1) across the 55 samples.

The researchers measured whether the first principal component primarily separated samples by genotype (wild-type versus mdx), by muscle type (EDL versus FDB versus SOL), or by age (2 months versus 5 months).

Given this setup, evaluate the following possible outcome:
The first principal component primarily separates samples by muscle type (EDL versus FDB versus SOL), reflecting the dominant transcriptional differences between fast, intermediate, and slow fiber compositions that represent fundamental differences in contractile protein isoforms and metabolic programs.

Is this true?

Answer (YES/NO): NO